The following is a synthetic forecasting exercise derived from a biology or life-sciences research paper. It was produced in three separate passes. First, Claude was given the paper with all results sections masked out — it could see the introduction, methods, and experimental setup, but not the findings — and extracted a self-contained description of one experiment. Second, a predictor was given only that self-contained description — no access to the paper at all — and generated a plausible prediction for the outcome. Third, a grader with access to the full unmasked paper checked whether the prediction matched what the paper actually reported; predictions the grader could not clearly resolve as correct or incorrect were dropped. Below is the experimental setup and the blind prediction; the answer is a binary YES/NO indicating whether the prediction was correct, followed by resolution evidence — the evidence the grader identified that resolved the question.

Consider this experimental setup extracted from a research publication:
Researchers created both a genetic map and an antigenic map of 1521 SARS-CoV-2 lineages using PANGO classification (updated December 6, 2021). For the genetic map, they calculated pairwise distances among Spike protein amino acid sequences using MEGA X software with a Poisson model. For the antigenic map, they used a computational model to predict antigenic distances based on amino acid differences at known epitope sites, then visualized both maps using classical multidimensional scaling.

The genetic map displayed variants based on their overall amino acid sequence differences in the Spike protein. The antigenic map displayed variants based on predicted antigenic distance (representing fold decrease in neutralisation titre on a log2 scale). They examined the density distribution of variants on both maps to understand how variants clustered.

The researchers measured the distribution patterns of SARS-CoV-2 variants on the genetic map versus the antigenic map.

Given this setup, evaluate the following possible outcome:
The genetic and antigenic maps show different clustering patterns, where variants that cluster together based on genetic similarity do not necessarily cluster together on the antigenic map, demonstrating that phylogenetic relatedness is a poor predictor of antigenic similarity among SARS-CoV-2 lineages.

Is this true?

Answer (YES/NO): NO